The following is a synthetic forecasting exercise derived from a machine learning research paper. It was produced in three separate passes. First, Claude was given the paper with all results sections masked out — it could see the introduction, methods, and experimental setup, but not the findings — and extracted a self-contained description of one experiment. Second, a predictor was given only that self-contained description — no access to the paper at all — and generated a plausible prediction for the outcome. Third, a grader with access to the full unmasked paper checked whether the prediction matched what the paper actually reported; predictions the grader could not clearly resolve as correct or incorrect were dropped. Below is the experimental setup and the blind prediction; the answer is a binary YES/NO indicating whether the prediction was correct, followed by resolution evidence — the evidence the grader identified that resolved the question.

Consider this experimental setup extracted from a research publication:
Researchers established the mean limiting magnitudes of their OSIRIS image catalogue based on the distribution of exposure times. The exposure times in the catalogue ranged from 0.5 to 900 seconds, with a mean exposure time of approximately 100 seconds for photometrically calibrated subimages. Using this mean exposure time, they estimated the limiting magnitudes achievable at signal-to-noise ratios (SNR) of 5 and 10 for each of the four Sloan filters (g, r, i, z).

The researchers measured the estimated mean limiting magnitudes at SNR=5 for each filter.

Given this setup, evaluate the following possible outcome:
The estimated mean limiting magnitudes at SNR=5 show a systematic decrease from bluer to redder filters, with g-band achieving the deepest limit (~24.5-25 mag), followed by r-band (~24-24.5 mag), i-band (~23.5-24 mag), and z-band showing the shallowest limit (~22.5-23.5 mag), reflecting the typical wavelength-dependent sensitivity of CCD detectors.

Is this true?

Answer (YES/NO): NO